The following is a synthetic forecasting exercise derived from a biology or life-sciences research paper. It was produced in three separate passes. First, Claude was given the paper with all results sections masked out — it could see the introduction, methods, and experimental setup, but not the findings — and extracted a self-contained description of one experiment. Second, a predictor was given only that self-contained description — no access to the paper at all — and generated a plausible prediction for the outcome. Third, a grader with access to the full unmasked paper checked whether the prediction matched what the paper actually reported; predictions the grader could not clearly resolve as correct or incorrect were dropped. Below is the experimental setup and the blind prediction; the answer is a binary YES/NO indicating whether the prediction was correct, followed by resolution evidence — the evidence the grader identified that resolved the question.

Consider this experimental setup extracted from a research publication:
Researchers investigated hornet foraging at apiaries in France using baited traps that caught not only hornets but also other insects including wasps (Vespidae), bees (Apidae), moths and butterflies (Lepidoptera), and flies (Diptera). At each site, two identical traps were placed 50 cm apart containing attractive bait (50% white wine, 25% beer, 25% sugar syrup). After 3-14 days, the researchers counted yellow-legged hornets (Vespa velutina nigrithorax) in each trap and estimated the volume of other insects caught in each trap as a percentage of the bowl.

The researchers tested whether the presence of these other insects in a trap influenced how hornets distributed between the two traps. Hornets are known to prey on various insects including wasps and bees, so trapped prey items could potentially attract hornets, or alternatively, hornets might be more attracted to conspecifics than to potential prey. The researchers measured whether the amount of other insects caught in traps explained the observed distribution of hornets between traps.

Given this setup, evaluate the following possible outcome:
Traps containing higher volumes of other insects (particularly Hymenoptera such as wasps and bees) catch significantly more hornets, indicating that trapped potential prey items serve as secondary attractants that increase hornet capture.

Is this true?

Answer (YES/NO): YES